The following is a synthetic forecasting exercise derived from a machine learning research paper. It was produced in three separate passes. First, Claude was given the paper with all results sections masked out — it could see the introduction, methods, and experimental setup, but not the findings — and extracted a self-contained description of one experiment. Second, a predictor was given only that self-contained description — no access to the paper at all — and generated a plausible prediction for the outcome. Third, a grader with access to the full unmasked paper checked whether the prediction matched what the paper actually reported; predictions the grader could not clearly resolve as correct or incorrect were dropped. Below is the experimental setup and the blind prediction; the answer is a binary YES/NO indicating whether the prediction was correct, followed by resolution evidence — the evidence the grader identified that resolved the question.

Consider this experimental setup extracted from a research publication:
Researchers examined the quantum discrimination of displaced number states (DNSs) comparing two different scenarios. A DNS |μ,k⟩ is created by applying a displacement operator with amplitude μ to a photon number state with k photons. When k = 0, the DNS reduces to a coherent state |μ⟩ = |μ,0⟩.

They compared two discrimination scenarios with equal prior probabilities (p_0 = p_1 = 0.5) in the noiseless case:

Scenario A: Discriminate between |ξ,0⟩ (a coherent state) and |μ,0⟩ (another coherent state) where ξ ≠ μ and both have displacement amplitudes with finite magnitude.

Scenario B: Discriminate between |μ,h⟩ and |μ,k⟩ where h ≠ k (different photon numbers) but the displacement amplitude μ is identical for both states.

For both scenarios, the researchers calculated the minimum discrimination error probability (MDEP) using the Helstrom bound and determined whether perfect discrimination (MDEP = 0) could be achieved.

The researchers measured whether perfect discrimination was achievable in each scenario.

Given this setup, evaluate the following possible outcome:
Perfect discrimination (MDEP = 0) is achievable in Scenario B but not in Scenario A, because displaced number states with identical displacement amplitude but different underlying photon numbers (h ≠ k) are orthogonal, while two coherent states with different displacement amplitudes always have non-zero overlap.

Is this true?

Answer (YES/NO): YES